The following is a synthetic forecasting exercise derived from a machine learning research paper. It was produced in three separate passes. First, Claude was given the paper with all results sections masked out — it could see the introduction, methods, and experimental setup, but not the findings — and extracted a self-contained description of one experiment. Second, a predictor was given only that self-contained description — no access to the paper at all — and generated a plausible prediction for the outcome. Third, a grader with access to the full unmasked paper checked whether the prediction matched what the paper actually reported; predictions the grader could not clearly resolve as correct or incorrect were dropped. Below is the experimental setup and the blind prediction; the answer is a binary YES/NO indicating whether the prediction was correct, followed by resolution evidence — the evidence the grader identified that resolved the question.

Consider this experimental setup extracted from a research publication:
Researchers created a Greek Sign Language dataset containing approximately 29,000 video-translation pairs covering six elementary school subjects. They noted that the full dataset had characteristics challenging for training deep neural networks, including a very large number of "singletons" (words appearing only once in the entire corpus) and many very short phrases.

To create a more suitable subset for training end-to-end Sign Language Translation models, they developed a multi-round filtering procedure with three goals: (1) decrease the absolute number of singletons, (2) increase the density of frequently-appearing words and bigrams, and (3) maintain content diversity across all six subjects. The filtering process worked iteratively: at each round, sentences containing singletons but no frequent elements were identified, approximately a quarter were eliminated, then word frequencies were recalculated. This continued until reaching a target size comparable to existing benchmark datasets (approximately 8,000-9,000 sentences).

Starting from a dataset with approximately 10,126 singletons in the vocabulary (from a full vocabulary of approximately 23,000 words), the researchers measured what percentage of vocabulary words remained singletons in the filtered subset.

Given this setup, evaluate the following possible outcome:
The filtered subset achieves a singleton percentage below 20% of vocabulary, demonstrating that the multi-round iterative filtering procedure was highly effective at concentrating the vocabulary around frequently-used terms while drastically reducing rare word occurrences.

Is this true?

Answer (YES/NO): NO